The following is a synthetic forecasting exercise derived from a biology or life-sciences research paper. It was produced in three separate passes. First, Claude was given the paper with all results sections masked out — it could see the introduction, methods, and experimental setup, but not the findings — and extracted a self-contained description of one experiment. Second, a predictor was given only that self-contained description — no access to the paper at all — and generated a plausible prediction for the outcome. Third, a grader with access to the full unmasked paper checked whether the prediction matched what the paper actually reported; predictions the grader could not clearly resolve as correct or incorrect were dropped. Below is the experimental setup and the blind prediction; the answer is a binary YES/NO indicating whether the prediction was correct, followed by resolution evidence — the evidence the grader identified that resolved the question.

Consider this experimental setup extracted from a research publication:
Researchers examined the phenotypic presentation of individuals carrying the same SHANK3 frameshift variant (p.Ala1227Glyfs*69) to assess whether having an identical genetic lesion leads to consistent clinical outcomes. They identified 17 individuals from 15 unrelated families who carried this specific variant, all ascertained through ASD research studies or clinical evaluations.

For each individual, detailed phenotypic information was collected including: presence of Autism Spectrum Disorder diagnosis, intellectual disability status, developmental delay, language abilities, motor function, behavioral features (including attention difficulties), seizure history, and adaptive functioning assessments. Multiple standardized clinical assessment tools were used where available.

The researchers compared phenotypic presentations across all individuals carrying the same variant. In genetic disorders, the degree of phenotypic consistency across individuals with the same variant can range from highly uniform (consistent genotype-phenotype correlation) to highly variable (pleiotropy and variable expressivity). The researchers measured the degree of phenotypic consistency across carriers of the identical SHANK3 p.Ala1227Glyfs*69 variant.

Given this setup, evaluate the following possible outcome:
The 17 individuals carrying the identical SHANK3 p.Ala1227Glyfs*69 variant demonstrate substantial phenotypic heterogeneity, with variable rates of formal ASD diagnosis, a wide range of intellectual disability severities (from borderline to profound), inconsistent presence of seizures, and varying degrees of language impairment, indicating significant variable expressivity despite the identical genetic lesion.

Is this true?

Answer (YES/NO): NO